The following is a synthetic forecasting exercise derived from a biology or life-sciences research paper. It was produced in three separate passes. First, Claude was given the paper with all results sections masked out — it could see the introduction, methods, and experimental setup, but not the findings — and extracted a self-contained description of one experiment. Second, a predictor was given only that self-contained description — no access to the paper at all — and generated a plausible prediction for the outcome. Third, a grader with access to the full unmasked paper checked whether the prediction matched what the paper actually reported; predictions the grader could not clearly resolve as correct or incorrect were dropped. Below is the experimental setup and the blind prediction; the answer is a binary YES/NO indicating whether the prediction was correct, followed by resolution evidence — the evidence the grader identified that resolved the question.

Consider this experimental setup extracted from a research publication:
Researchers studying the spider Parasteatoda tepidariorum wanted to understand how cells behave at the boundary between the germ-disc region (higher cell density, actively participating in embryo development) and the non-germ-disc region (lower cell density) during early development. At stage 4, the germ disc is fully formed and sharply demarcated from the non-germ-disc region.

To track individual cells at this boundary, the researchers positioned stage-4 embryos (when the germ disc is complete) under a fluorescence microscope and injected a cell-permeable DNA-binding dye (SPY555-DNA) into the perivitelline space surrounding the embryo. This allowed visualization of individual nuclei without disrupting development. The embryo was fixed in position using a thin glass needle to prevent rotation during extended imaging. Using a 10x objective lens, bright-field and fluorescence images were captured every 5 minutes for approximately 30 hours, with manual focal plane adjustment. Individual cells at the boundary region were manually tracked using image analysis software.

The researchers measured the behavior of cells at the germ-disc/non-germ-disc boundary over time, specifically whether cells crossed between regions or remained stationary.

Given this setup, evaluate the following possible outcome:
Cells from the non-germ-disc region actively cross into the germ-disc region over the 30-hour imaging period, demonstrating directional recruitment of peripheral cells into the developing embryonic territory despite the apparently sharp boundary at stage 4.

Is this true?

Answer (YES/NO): YES